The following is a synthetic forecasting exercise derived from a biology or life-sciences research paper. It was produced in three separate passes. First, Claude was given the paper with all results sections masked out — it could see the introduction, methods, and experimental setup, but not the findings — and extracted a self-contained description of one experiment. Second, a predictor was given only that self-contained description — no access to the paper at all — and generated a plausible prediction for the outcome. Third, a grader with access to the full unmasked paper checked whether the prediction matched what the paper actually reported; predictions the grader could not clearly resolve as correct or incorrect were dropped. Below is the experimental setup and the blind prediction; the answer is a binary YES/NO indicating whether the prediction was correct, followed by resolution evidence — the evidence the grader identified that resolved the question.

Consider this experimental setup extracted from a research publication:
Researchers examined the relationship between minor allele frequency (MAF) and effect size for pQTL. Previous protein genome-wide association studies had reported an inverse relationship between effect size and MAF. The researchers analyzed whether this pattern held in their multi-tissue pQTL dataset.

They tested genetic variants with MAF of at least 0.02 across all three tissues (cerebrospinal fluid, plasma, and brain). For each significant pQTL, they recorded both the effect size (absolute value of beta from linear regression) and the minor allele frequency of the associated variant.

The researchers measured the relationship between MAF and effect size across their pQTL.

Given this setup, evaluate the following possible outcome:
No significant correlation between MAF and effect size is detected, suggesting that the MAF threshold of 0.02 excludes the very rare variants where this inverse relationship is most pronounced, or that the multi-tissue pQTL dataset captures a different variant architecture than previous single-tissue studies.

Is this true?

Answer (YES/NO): NO